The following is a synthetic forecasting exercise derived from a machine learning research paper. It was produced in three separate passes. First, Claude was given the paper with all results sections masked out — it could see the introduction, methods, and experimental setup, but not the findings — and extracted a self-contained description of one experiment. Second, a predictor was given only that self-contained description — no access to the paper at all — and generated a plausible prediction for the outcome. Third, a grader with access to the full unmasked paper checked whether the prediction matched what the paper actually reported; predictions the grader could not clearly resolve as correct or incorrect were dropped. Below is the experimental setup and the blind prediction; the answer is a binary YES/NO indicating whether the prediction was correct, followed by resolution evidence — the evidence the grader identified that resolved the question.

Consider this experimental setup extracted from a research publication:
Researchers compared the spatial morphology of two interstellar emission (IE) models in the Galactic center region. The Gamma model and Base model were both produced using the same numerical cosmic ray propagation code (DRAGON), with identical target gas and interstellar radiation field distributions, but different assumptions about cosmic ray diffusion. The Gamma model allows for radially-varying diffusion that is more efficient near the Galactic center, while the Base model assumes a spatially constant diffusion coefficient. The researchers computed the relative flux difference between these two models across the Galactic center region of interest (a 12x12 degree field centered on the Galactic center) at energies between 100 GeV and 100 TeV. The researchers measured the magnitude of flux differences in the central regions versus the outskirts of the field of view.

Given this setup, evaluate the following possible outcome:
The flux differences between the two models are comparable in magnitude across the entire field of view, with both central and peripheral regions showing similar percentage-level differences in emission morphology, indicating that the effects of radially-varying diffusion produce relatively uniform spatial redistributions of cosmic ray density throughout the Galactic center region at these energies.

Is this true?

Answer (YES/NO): NO